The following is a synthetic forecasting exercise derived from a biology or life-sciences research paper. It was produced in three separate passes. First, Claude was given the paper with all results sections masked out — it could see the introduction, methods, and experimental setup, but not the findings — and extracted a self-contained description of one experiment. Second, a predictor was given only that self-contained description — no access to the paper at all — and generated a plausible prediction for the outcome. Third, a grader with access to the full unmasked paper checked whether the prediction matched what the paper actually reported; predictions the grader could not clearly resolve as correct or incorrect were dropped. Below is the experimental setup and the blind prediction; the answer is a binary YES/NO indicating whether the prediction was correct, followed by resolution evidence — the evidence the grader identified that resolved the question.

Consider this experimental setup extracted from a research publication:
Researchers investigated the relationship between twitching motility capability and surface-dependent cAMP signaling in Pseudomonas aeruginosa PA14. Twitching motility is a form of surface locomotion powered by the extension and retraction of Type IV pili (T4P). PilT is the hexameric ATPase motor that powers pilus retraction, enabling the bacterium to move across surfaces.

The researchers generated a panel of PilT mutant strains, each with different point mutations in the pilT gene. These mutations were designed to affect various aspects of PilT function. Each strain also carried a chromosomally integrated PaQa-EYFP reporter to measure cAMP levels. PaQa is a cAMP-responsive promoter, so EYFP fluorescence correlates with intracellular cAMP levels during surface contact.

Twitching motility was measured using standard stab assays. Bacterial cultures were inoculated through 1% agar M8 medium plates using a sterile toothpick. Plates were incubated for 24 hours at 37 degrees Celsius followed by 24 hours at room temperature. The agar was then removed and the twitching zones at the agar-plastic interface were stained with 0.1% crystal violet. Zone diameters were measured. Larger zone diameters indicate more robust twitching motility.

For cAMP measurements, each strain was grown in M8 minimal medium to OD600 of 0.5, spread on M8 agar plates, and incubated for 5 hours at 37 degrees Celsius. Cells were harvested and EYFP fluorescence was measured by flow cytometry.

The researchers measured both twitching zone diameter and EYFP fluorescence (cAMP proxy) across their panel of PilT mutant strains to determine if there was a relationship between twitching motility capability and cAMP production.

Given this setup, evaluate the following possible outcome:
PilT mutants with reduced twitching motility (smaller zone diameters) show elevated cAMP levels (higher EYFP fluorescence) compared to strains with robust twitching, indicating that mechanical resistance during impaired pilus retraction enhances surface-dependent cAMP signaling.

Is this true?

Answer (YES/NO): NO